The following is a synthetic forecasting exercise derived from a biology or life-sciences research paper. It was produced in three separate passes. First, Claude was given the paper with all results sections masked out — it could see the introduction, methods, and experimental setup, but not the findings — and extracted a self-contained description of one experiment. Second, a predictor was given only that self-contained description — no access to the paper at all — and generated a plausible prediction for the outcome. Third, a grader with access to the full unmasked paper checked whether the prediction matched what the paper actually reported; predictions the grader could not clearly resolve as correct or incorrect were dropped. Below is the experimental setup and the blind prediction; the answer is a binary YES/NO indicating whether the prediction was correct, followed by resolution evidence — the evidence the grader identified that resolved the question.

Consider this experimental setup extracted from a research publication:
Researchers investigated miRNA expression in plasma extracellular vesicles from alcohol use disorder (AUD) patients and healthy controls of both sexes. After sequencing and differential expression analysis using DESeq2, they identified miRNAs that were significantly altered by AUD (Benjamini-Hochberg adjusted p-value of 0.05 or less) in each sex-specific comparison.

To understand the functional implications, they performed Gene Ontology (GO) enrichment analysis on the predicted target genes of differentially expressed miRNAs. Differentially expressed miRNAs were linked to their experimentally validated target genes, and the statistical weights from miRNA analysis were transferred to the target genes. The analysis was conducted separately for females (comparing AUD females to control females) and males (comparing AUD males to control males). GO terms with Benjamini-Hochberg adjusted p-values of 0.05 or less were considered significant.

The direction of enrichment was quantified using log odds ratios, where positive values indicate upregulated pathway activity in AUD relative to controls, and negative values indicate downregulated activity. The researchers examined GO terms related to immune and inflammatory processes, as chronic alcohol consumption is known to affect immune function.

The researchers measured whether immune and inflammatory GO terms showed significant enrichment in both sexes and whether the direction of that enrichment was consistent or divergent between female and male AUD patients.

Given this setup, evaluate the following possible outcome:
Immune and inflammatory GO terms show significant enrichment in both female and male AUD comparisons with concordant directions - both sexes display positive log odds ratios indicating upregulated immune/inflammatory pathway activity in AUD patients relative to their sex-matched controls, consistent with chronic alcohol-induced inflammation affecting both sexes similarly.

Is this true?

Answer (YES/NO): NO